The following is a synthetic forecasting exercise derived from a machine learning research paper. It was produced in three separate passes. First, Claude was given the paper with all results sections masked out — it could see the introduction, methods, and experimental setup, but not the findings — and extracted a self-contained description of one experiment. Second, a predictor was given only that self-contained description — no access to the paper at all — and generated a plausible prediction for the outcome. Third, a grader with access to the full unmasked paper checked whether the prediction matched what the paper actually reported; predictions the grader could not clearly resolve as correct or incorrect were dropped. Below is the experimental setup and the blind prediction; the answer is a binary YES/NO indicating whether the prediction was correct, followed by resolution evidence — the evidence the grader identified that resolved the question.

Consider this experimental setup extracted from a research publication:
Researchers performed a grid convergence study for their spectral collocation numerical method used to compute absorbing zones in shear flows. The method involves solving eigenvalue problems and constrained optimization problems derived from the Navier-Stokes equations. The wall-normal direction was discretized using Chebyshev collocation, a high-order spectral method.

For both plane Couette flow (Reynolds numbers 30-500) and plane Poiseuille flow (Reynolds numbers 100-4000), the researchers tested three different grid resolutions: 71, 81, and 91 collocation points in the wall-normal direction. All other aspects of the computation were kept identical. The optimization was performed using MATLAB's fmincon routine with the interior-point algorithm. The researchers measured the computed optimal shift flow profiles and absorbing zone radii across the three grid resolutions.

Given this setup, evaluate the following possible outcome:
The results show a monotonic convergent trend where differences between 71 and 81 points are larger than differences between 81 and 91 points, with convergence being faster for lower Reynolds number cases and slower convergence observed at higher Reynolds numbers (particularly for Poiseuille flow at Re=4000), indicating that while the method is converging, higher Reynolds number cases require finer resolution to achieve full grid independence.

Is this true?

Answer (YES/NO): NO